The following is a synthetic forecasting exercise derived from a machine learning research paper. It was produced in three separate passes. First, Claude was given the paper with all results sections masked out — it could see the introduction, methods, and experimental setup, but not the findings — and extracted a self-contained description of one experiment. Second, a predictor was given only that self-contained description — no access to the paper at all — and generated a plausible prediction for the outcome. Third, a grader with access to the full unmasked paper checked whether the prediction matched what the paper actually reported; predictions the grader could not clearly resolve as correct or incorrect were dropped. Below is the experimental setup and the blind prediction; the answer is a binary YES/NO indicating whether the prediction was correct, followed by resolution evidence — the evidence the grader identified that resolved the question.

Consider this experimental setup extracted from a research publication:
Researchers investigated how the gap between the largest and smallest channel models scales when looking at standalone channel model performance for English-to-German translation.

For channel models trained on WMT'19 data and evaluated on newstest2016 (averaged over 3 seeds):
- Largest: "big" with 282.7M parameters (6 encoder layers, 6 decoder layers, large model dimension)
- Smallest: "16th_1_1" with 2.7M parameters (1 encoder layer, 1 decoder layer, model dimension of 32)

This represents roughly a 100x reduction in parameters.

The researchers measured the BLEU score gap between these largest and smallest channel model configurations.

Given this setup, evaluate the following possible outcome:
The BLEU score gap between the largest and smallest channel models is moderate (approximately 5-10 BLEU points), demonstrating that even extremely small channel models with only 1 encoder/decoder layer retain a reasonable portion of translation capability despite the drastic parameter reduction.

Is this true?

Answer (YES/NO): NO